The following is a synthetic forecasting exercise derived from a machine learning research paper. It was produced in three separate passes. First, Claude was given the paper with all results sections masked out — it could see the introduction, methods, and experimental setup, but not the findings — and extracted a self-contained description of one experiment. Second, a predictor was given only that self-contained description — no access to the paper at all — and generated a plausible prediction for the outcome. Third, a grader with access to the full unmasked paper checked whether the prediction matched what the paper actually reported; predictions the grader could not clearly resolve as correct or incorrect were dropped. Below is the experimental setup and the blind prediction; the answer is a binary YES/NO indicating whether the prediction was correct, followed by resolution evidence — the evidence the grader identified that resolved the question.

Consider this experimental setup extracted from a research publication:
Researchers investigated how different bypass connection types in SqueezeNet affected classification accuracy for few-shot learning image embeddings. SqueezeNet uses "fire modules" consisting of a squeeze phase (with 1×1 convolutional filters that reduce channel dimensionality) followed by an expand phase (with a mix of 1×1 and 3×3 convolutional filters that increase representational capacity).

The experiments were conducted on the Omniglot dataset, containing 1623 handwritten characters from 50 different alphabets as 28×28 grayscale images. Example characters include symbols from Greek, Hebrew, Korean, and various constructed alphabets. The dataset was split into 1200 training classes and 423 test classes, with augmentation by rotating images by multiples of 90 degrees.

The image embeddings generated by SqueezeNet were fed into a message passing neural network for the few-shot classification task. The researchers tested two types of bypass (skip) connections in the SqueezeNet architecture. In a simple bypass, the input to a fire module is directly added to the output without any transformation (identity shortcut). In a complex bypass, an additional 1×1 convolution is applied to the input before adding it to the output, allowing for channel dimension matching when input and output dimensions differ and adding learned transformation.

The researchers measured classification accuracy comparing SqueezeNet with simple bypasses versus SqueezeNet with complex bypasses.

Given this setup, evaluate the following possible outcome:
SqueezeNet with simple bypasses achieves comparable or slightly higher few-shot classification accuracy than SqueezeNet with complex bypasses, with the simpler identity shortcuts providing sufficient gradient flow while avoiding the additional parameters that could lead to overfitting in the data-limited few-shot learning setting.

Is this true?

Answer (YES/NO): YES